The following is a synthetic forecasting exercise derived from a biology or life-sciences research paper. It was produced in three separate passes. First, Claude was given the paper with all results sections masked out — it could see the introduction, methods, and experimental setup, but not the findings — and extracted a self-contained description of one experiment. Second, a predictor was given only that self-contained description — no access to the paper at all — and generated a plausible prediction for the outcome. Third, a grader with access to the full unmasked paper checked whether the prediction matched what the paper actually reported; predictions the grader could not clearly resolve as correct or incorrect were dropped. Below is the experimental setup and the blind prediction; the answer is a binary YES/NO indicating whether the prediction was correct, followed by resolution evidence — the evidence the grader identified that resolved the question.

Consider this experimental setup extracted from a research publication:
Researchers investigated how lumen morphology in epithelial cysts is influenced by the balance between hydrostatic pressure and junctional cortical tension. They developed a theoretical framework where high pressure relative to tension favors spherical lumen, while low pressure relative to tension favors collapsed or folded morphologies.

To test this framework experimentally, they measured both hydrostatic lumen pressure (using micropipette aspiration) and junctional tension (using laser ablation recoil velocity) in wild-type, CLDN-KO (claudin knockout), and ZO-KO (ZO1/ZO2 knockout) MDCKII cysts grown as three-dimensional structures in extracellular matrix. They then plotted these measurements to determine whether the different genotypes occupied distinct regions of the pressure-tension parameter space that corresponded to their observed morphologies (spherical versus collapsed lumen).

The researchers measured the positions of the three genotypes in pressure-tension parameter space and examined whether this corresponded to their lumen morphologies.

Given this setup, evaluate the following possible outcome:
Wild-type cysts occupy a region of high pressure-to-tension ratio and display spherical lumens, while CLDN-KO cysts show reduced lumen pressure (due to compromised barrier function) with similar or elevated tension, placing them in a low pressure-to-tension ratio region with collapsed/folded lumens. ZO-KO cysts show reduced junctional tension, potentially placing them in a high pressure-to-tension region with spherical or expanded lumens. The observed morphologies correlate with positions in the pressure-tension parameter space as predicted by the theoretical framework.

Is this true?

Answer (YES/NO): NO